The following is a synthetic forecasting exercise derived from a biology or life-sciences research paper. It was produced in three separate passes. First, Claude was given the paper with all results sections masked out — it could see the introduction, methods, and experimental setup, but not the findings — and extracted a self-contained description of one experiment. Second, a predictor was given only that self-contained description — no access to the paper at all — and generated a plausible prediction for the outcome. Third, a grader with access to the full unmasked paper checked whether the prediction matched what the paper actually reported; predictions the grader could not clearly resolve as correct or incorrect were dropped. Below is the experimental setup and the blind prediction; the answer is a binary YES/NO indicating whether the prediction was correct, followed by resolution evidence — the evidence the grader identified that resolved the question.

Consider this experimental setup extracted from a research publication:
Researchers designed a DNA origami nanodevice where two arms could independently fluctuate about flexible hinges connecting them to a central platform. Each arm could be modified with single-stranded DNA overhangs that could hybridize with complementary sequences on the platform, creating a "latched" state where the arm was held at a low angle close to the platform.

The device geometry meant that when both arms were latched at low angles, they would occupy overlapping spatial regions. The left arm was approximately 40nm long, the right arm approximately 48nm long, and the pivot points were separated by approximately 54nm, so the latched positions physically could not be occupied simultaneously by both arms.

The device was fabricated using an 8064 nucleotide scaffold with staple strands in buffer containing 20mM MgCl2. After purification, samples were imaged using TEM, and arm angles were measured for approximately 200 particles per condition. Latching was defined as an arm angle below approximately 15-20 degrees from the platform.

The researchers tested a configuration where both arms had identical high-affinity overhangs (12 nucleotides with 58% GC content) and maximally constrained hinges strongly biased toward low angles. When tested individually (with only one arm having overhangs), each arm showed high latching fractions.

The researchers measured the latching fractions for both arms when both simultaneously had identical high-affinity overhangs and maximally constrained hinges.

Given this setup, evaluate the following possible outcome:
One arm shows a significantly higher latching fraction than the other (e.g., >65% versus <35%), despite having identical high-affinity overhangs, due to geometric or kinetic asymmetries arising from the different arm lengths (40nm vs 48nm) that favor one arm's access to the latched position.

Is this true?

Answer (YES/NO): NO